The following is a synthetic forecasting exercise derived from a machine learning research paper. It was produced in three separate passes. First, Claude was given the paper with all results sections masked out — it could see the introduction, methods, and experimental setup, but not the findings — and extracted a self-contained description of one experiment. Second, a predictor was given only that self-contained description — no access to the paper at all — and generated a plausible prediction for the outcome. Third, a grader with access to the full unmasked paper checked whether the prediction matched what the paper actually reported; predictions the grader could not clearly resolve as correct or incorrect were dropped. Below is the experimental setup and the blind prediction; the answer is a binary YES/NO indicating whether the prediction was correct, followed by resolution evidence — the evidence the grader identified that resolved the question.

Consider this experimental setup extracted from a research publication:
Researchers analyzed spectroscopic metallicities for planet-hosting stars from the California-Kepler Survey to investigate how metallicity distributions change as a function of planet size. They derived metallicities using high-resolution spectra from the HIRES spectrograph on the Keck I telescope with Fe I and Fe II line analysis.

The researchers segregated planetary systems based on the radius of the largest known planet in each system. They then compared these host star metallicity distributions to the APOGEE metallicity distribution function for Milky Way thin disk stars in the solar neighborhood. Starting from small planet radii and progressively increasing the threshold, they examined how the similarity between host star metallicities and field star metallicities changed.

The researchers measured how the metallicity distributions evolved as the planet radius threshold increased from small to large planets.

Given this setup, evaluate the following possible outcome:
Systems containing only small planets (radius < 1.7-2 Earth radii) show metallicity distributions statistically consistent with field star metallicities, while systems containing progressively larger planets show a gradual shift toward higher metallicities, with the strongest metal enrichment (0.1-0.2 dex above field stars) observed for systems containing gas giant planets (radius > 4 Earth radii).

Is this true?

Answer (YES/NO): NO